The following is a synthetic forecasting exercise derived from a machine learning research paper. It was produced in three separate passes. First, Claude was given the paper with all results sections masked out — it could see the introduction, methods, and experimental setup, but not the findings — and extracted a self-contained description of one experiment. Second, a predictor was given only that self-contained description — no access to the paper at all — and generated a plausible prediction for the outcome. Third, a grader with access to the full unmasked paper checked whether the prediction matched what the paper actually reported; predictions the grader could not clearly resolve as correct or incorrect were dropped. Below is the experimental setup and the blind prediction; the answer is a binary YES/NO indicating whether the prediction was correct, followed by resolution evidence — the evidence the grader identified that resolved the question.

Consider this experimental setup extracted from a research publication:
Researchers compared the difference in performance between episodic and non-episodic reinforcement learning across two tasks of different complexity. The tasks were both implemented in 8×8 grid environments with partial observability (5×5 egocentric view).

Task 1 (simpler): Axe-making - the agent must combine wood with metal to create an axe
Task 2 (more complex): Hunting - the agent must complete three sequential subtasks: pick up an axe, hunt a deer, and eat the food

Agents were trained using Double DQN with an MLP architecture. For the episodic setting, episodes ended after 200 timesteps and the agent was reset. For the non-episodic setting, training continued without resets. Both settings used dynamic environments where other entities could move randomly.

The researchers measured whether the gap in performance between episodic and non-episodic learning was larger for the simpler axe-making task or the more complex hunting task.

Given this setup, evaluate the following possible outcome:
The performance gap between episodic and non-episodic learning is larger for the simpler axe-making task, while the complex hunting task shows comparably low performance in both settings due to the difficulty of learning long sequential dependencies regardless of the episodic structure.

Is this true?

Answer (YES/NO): NO